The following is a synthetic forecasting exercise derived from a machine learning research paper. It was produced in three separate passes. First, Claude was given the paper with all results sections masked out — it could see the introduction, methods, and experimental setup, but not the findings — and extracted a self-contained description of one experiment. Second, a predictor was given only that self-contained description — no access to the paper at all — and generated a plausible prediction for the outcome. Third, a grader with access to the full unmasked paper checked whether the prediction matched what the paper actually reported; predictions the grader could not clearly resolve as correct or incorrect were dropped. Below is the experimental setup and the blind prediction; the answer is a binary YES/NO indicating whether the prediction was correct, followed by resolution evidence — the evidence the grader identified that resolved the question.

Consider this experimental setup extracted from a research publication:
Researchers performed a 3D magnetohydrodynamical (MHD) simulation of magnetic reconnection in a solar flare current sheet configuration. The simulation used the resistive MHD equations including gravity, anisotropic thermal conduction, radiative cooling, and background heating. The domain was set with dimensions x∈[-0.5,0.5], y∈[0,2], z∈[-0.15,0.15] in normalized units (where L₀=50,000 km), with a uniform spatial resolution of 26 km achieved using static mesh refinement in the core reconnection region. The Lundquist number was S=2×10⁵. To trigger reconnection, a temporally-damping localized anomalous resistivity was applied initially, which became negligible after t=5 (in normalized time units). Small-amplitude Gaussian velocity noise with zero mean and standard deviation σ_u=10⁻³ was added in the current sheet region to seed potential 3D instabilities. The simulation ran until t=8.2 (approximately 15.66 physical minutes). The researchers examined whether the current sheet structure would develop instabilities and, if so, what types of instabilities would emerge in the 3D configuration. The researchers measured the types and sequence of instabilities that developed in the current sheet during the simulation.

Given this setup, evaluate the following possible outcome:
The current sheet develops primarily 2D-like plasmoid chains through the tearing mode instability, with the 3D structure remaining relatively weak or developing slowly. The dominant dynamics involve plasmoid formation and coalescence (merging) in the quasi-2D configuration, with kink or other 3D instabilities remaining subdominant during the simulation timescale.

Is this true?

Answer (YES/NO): NO